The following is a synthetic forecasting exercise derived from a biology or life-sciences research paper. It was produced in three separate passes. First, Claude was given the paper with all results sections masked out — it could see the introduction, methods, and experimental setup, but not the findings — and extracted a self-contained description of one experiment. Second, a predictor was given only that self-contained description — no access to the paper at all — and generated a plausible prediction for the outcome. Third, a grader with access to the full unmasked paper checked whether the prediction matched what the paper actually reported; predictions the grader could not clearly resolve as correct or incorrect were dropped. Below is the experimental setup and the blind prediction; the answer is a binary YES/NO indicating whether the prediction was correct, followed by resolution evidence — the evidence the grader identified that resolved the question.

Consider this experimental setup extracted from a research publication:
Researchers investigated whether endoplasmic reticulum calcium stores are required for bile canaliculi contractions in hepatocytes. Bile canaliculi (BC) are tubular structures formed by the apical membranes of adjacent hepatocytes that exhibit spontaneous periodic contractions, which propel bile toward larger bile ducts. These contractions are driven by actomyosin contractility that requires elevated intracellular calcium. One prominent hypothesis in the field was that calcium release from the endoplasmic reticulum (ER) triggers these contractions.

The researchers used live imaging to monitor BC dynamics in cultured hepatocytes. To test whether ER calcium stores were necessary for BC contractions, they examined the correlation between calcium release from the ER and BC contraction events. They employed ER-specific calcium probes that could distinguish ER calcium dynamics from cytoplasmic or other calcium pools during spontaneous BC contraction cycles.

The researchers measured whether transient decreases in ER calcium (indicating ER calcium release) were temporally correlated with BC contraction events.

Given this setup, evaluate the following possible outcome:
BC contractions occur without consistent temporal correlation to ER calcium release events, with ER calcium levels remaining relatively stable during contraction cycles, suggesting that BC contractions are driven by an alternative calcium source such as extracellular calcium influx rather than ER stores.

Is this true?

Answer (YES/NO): YES